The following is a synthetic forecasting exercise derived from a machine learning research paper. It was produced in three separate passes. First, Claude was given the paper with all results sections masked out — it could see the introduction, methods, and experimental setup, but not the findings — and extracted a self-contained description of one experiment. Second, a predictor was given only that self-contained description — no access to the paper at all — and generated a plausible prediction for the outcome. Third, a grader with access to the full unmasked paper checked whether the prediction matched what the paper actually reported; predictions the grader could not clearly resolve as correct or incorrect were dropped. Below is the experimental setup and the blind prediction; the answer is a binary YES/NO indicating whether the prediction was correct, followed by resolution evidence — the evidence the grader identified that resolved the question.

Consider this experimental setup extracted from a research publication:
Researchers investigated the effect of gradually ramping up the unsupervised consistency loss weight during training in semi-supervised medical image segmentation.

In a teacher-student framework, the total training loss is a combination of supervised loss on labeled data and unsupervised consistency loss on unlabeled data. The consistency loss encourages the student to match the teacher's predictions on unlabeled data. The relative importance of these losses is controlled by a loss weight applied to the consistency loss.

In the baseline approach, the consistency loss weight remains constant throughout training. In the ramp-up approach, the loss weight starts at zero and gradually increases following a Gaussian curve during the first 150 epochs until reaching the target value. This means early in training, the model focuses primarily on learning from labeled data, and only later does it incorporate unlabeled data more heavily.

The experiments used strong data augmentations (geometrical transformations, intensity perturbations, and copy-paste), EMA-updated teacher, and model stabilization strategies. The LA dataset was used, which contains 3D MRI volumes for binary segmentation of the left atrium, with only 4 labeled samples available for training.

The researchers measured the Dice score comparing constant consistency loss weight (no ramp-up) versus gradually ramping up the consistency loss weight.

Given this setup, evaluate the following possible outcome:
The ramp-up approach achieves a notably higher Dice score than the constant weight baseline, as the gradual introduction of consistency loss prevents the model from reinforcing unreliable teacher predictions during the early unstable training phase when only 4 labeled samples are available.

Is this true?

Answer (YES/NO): YES